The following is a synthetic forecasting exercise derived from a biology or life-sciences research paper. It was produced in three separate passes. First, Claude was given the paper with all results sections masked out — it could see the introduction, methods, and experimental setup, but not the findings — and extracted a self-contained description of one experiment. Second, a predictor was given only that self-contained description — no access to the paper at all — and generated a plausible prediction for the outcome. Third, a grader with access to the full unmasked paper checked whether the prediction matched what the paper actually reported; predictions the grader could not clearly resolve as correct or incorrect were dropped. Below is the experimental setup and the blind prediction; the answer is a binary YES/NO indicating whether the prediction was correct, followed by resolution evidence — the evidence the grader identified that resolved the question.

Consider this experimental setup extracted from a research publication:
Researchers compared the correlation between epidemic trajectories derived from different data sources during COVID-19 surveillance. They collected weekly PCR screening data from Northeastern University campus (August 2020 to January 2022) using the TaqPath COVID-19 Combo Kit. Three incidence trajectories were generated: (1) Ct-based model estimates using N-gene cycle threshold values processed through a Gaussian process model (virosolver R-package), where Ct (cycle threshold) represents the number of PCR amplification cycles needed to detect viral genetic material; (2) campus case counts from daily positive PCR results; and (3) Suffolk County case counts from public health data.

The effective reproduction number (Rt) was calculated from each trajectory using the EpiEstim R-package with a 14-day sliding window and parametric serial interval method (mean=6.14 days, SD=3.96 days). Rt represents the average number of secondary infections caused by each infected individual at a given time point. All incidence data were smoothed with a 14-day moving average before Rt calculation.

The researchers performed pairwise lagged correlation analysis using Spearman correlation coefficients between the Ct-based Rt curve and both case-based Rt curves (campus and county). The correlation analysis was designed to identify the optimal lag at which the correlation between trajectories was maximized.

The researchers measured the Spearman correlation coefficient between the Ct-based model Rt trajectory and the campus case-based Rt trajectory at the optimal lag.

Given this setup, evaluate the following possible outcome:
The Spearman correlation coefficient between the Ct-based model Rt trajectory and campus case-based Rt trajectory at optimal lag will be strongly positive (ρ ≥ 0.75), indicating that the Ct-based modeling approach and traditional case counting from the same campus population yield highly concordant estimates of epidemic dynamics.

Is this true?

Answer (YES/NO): NO